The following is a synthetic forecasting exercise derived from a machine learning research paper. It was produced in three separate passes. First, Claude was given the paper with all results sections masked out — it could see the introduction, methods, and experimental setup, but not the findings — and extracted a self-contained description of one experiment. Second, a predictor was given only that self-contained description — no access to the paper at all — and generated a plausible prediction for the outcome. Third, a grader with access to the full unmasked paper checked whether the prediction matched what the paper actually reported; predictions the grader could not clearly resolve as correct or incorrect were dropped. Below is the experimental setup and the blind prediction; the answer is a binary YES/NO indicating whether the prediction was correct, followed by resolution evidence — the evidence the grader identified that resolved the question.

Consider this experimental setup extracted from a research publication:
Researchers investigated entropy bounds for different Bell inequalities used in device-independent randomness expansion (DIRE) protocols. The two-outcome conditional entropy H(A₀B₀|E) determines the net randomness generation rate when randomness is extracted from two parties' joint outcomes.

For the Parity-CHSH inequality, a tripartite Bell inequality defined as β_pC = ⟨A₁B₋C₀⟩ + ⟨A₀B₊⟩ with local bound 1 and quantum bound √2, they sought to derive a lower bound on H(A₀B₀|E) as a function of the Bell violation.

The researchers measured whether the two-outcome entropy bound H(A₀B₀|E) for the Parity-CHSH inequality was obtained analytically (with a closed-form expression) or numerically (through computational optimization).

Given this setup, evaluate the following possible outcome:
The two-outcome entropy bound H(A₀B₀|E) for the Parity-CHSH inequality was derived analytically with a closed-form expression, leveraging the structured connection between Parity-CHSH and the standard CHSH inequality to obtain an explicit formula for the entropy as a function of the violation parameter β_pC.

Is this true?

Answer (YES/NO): NO